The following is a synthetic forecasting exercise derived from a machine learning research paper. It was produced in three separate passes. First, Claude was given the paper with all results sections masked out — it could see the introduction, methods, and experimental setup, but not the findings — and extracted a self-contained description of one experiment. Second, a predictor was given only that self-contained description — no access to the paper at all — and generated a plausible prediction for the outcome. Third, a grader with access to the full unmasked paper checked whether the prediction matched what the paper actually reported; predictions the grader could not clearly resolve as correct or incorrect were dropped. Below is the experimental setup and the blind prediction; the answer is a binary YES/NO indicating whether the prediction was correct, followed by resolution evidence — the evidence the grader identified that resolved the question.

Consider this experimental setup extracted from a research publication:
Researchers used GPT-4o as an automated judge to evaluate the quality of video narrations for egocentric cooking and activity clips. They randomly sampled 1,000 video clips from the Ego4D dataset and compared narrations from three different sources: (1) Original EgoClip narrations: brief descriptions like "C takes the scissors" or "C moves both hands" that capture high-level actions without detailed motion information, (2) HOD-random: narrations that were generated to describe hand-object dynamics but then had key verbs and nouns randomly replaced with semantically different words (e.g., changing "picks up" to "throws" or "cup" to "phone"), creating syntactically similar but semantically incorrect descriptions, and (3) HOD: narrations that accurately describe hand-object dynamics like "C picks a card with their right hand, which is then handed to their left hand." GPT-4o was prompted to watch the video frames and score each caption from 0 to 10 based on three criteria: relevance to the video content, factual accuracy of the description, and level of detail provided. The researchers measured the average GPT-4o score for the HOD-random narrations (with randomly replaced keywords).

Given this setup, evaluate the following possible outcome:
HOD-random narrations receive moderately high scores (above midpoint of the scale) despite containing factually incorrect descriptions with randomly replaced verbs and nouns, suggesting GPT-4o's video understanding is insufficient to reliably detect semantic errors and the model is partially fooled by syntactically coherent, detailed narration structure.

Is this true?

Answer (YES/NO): NO